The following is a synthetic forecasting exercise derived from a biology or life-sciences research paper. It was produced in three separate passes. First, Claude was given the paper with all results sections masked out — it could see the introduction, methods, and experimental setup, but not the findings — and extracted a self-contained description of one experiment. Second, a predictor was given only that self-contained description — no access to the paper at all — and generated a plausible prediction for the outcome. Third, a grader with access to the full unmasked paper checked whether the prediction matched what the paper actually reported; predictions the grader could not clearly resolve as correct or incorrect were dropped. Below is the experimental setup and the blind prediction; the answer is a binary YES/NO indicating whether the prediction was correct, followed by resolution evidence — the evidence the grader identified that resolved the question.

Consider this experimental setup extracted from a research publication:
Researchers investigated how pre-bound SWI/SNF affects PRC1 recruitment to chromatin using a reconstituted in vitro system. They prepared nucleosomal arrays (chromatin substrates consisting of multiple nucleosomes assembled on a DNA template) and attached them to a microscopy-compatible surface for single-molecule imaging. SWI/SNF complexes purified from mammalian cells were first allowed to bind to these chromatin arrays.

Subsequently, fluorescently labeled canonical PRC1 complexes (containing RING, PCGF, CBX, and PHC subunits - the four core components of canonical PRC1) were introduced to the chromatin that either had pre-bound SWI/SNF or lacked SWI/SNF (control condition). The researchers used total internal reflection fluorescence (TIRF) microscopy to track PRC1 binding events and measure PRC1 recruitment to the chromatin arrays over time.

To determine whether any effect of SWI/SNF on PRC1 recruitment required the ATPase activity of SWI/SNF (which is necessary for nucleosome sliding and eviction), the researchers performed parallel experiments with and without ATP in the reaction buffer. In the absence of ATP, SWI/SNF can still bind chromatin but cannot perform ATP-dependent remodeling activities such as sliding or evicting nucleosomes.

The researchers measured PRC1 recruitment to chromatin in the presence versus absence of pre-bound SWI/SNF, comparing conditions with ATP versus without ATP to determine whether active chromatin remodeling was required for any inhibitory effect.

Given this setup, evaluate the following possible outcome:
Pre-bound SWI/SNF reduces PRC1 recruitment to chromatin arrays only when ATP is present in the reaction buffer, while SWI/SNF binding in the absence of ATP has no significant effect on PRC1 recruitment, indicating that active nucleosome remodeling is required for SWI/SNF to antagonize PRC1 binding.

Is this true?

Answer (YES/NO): NO